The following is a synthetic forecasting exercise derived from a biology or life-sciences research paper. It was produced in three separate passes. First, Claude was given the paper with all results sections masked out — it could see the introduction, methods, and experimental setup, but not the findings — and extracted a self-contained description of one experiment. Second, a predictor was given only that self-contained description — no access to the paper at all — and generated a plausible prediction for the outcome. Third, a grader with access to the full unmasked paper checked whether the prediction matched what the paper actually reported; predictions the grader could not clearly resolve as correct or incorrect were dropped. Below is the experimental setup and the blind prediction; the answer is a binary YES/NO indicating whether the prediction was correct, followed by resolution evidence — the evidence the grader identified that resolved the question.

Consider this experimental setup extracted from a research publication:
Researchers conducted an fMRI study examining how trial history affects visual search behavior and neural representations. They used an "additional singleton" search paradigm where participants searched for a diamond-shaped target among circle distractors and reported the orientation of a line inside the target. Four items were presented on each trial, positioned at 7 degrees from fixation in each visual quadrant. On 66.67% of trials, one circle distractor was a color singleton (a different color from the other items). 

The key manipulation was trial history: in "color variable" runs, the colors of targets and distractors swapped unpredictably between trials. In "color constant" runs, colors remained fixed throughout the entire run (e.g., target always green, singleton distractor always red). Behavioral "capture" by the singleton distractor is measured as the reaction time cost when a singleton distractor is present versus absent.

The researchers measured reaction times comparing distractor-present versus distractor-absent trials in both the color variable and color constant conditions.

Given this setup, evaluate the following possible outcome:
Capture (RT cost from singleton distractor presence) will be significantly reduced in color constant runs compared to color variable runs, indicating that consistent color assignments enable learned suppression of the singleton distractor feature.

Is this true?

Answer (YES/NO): YES